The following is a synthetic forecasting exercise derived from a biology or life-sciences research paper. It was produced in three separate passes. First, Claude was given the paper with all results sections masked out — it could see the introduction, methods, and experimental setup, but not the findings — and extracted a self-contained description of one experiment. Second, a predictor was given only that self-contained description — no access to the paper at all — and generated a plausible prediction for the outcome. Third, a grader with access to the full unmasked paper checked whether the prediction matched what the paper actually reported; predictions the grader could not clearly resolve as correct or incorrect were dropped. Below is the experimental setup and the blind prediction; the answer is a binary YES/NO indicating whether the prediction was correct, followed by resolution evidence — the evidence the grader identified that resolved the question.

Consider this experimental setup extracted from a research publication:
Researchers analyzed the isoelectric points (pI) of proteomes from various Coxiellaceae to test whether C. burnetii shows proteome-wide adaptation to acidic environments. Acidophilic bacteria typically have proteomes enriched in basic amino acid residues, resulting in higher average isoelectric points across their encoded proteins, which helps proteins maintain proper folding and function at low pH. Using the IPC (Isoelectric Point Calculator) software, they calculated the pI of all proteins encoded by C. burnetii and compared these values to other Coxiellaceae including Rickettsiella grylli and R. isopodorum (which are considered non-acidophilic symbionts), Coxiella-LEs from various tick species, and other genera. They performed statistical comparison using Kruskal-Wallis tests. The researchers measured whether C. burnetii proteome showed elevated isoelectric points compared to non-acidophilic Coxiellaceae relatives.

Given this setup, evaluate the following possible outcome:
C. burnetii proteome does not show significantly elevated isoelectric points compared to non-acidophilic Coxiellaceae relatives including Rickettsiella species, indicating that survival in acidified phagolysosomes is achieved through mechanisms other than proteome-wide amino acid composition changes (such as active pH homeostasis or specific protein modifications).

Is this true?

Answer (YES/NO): YES